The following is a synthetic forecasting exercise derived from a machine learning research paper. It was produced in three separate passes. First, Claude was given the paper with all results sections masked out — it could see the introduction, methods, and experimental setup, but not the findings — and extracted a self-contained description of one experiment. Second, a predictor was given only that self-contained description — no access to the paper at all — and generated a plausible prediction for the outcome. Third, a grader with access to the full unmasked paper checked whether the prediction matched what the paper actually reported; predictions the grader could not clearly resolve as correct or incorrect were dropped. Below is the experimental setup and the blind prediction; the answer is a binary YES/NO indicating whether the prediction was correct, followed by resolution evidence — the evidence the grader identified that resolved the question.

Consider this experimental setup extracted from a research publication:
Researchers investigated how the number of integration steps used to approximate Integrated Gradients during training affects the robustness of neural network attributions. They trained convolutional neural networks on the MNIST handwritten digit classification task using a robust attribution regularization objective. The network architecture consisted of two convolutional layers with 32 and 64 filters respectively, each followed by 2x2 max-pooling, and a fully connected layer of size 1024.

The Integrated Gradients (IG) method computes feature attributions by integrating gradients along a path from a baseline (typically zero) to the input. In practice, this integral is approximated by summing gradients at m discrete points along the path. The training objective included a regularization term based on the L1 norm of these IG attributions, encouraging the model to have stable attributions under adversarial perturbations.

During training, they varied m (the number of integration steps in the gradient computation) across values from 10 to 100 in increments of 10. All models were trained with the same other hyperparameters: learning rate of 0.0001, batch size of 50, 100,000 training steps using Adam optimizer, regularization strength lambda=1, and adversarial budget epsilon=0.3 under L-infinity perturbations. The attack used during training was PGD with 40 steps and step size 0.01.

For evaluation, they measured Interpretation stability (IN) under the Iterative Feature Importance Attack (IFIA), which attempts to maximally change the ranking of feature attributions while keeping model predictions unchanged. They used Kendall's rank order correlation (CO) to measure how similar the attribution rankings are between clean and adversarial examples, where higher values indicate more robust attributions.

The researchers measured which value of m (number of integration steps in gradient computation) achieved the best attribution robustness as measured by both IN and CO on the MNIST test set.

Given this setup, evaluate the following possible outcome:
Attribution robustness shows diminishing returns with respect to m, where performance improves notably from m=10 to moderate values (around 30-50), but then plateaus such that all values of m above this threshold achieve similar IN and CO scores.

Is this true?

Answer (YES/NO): NO